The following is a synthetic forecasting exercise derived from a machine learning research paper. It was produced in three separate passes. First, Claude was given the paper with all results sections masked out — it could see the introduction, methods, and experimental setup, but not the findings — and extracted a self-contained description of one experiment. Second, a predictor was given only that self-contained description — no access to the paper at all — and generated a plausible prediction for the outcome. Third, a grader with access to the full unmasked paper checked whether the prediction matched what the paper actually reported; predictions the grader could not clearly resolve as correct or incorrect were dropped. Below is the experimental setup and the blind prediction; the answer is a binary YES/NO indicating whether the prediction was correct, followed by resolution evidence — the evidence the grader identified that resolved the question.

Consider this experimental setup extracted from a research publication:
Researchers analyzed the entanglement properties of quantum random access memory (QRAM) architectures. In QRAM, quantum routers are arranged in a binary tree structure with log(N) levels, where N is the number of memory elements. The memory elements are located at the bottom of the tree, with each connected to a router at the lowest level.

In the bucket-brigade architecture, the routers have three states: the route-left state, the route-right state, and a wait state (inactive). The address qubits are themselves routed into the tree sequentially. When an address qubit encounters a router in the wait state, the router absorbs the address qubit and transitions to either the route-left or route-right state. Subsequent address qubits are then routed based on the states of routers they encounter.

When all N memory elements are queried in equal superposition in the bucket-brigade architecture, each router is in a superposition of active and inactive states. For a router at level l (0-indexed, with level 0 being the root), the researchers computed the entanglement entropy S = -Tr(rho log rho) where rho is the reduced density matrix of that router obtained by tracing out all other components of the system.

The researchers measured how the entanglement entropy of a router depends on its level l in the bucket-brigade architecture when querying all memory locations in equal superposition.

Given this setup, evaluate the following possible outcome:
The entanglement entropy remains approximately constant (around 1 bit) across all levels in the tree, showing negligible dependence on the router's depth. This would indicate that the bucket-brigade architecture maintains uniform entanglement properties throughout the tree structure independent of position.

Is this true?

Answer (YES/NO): NO